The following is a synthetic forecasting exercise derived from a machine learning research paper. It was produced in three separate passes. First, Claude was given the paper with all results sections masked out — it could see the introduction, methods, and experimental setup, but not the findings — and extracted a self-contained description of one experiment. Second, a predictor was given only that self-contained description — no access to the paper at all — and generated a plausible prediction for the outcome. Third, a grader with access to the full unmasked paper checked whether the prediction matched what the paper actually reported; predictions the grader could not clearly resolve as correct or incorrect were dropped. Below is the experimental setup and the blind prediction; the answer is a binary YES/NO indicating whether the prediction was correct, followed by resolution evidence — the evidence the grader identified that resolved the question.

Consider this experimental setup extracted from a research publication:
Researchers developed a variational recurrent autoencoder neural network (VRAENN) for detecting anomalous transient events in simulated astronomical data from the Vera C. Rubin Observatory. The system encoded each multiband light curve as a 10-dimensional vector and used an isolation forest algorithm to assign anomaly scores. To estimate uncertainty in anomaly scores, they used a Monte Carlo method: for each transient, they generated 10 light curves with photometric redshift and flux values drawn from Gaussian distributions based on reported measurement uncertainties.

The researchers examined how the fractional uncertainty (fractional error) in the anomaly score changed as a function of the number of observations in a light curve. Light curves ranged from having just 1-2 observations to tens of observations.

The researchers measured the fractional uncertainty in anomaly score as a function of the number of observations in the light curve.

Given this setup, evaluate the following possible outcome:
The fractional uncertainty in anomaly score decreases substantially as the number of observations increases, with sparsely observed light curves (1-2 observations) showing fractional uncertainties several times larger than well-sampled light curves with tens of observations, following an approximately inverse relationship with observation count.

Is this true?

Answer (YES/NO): NO